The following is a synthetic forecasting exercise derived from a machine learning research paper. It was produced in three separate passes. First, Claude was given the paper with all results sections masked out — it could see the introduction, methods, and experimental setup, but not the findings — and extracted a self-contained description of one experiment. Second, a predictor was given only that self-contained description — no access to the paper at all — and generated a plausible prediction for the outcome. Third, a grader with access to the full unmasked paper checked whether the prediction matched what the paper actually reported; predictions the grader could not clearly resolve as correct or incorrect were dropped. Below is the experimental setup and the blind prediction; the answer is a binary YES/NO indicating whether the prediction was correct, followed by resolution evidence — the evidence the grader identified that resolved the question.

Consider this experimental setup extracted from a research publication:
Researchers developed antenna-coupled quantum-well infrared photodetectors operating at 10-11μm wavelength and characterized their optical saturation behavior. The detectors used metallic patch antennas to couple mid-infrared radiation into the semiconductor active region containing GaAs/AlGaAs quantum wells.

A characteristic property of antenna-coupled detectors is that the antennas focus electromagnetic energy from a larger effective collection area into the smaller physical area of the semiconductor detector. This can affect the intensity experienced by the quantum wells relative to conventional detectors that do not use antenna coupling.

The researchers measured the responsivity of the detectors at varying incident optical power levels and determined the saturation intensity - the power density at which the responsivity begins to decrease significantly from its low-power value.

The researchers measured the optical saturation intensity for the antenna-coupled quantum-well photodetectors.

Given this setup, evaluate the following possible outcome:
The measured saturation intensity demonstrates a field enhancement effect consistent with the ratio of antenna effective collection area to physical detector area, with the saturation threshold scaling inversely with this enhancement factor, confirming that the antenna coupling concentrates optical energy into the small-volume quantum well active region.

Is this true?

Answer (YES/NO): YES